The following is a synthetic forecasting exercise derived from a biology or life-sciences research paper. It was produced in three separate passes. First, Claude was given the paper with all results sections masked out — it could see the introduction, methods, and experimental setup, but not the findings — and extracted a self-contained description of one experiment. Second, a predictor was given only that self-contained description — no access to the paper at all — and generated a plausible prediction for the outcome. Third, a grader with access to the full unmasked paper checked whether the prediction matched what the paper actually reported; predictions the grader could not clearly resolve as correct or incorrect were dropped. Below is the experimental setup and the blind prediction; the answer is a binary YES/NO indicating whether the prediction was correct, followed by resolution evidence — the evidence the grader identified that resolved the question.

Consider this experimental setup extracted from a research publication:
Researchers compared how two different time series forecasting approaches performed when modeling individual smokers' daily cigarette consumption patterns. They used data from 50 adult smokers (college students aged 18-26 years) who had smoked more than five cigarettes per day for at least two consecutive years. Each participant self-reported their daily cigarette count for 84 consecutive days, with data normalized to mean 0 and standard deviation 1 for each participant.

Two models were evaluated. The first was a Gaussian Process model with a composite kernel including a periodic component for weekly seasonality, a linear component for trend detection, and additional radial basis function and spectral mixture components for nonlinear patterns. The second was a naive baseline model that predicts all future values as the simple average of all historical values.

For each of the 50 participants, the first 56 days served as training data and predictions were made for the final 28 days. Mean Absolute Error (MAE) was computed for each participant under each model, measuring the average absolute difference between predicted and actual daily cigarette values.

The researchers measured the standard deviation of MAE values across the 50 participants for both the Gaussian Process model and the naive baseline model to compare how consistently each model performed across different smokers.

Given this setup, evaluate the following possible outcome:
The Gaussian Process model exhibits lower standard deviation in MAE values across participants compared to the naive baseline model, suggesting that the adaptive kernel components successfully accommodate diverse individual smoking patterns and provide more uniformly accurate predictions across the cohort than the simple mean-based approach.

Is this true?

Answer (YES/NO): NO